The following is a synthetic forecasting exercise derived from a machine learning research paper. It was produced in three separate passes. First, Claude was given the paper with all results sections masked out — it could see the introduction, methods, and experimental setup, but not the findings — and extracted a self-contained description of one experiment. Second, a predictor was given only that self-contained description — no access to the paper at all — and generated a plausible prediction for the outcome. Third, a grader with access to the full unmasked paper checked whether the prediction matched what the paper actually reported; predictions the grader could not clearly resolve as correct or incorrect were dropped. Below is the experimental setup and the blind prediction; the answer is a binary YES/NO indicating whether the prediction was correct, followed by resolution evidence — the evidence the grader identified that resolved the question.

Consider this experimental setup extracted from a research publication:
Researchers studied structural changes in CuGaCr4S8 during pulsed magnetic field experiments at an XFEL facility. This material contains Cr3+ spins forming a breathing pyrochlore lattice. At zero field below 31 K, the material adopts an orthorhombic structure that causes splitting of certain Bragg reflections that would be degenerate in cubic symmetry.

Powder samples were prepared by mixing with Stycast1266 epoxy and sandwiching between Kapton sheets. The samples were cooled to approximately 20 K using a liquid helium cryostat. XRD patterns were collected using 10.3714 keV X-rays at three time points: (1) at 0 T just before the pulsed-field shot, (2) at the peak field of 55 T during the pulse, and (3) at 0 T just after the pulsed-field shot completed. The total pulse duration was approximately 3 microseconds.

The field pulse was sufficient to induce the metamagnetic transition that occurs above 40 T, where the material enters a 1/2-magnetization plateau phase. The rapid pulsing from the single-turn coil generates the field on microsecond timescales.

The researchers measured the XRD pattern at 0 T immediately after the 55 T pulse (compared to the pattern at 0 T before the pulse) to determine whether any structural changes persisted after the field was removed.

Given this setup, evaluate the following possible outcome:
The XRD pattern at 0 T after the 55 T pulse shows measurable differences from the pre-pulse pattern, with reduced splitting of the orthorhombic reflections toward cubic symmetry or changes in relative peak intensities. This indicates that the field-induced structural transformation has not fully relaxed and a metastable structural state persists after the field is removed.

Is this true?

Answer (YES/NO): NO